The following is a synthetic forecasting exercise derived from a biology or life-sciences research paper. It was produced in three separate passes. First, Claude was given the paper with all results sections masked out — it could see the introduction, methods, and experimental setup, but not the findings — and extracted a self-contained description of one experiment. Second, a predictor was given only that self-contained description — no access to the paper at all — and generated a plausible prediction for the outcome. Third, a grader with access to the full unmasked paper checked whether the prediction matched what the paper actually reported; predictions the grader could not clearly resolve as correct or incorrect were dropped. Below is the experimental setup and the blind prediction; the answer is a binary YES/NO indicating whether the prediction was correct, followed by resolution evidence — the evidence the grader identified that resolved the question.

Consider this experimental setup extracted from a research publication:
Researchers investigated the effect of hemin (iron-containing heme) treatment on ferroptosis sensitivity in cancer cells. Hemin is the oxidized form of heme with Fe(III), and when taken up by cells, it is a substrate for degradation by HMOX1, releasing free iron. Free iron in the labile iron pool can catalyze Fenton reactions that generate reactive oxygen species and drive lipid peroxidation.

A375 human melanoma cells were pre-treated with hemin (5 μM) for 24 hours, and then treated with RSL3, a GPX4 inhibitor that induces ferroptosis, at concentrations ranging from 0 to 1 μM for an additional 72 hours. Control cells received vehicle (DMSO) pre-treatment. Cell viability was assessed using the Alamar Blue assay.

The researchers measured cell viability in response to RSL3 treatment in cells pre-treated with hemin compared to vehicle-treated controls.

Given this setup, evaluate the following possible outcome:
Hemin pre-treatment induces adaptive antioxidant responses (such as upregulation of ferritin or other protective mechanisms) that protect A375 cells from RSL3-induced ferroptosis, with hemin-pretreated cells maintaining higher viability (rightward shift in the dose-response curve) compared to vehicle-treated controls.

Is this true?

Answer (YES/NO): NO